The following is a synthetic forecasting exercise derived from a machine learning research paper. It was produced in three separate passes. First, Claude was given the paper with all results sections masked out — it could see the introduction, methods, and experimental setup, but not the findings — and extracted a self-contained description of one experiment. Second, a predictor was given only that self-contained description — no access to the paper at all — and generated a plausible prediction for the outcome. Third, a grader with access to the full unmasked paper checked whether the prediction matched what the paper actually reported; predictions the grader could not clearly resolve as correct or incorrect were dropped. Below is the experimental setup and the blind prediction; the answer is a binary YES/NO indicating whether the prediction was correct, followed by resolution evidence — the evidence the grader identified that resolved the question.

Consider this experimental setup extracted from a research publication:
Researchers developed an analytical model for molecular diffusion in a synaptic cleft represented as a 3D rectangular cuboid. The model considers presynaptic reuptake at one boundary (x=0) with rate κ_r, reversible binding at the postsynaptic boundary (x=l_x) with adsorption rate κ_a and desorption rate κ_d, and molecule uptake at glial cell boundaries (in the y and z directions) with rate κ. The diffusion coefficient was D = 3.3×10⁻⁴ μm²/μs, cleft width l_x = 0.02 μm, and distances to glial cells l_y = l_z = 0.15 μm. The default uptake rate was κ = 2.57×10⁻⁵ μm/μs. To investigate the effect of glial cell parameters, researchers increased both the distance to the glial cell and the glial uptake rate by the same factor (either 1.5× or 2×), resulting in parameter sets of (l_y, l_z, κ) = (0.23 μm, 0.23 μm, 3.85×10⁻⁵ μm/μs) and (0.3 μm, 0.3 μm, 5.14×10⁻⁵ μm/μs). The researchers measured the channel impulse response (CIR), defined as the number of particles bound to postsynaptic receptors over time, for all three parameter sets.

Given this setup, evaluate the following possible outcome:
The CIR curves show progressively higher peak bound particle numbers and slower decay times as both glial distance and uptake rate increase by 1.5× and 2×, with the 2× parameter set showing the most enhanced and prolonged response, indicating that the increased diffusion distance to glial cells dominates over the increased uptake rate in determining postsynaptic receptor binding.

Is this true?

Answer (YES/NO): NO